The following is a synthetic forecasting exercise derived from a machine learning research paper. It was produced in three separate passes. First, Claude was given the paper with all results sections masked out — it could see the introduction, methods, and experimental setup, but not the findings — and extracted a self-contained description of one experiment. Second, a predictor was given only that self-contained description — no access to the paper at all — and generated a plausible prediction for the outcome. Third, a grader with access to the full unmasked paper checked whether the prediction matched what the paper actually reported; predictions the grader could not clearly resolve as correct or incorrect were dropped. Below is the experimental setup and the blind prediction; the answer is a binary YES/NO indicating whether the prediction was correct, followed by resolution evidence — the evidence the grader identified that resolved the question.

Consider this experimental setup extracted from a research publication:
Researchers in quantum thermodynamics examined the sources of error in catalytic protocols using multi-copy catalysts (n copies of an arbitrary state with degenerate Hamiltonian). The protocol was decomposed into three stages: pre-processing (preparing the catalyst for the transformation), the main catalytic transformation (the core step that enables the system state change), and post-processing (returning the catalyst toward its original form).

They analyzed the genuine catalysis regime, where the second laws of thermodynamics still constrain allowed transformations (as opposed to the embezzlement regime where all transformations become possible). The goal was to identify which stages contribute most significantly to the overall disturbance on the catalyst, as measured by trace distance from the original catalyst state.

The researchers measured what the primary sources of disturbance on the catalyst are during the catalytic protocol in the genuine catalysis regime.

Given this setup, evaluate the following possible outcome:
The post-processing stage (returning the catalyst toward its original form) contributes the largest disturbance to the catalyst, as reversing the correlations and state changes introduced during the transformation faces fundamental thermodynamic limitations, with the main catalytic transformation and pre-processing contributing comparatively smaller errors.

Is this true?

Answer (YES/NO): NO